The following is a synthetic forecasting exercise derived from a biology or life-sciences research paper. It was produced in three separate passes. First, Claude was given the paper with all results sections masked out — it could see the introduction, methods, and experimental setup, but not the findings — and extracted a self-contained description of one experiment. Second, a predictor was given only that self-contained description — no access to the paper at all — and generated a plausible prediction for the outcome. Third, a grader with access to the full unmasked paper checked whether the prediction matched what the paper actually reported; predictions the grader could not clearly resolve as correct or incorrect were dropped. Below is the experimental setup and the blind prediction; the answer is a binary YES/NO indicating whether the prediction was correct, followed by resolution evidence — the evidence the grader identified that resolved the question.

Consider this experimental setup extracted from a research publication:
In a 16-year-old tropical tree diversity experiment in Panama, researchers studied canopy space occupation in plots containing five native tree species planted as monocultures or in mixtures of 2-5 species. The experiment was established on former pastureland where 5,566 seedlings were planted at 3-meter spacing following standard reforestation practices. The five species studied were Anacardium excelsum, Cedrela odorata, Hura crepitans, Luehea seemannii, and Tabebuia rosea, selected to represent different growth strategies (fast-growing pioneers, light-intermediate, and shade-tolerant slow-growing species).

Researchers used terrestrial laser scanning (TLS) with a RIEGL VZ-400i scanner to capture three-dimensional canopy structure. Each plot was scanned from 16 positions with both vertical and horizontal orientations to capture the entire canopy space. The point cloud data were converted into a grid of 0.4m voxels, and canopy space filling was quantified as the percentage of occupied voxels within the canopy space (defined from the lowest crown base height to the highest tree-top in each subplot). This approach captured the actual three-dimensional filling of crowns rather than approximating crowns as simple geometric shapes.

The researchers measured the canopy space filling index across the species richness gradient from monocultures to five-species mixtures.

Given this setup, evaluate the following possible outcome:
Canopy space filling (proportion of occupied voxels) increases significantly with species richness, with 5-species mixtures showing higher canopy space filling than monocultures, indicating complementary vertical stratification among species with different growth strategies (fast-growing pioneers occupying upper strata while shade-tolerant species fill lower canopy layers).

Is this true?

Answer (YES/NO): NO